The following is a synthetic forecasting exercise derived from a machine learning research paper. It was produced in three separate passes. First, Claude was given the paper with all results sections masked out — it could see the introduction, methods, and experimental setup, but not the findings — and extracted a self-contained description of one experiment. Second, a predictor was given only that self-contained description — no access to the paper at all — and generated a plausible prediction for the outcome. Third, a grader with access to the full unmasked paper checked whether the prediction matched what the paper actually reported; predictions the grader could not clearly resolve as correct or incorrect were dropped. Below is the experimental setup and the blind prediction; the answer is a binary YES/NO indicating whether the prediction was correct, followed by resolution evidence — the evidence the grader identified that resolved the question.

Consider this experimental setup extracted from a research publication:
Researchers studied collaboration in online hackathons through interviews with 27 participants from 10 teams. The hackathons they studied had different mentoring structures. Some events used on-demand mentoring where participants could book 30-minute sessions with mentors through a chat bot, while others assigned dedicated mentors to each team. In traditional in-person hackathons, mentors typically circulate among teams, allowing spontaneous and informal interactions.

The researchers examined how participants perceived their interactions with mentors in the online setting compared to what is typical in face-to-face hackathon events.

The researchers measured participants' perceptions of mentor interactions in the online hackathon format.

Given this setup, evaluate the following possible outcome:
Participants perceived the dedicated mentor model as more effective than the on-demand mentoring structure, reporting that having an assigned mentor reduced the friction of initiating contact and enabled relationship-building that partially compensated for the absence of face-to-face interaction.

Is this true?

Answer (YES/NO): NO